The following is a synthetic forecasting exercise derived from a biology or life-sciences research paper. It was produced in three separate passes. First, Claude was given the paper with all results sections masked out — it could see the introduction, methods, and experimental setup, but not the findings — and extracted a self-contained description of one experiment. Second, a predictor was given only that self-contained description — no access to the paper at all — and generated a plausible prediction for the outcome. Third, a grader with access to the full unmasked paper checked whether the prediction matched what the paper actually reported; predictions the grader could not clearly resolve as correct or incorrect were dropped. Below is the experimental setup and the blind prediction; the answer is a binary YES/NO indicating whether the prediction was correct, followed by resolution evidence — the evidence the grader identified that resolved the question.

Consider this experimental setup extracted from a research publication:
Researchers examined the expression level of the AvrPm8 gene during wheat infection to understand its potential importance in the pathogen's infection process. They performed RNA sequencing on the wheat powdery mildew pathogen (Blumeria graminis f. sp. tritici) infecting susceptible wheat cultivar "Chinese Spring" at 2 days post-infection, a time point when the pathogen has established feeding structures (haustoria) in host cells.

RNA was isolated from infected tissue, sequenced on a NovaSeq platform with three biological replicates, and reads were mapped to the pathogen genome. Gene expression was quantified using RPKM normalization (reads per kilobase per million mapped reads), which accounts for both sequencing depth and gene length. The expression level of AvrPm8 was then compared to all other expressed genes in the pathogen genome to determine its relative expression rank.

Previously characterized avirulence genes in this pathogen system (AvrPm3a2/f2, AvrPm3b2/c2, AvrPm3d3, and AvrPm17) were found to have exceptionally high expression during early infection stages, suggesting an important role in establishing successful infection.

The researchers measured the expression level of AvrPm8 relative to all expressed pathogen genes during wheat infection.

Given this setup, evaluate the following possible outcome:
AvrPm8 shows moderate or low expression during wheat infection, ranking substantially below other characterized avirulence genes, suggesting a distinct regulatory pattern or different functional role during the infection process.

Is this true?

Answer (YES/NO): NO